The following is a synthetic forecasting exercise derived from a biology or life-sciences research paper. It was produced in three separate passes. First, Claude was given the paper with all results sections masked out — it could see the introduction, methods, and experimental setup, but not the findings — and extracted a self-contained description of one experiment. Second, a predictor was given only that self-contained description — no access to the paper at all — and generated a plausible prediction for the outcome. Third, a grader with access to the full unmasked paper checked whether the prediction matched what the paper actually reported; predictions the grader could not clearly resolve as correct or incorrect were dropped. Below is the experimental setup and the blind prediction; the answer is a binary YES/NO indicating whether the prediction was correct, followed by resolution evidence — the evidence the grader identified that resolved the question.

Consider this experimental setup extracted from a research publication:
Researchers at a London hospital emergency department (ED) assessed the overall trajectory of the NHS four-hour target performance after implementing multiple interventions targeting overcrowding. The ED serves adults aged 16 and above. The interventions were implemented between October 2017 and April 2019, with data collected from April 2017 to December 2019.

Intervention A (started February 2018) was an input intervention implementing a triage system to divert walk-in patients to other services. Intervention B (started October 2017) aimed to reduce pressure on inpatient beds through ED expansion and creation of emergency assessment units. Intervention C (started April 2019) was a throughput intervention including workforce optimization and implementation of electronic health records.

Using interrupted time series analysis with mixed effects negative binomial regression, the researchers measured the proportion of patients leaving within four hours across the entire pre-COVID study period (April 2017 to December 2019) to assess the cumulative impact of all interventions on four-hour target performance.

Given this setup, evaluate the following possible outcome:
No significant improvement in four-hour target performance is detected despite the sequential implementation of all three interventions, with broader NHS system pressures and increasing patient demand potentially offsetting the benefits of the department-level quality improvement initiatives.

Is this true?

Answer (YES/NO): YES